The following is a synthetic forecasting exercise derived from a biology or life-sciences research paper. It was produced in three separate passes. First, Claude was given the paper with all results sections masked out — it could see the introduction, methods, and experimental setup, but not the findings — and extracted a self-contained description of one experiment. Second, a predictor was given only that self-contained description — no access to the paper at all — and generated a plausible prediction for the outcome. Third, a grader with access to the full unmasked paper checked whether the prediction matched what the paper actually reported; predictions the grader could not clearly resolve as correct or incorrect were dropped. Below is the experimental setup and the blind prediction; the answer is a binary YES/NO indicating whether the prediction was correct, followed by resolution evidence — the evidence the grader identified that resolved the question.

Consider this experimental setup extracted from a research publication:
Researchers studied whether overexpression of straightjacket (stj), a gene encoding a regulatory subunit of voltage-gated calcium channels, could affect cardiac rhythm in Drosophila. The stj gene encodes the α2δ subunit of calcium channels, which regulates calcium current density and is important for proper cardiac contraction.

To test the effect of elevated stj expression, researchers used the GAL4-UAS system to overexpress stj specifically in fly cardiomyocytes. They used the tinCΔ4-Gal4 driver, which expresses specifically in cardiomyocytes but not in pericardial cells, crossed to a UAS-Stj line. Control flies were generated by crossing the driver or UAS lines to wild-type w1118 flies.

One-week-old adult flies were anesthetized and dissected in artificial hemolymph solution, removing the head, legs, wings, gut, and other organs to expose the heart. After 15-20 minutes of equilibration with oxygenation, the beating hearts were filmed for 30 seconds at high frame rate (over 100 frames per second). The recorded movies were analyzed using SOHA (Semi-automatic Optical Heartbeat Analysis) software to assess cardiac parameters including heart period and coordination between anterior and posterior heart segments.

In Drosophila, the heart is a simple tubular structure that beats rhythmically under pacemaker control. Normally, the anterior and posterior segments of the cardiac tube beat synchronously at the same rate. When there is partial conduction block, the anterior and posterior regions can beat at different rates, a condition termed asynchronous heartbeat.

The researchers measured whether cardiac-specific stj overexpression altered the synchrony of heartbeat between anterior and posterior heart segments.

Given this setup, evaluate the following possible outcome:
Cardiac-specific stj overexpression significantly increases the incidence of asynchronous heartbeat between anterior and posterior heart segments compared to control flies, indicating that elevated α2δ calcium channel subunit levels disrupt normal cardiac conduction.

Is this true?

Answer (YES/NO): YES